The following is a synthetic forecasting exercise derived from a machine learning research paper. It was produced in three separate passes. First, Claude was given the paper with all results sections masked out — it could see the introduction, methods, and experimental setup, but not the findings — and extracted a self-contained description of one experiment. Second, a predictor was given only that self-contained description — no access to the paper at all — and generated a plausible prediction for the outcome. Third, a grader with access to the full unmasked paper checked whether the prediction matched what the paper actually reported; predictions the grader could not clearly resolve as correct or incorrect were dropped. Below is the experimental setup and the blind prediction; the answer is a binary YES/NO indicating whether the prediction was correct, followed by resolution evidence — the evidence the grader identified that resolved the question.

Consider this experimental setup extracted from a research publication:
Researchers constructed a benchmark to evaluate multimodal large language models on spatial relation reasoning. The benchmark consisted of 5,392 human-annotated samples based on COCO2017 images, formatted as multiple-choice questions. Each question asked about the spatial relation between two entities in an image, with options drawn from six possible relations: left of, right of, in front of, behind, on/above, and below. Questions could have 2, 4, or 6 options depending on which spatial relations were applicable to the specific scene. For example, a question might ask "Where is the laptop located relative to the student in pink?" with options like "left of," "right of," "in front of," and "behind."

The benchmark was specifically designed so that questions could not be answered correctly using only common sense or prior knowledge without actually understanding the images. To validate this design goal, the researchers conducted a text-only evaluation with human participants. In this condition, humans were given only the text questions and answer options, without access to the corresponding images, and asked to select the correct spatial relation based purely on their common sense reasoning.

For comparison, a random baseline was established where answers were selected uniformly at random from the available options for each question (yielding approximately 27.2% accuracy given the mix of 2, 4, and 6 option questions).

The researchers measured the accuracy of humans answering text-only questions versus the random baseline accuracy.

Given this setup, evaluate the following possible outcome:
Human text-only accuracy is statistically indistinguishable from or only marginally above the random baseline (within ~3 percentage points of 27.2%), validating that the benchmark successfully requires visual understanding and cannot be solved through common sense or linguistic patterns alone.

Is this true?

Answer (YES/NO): YES